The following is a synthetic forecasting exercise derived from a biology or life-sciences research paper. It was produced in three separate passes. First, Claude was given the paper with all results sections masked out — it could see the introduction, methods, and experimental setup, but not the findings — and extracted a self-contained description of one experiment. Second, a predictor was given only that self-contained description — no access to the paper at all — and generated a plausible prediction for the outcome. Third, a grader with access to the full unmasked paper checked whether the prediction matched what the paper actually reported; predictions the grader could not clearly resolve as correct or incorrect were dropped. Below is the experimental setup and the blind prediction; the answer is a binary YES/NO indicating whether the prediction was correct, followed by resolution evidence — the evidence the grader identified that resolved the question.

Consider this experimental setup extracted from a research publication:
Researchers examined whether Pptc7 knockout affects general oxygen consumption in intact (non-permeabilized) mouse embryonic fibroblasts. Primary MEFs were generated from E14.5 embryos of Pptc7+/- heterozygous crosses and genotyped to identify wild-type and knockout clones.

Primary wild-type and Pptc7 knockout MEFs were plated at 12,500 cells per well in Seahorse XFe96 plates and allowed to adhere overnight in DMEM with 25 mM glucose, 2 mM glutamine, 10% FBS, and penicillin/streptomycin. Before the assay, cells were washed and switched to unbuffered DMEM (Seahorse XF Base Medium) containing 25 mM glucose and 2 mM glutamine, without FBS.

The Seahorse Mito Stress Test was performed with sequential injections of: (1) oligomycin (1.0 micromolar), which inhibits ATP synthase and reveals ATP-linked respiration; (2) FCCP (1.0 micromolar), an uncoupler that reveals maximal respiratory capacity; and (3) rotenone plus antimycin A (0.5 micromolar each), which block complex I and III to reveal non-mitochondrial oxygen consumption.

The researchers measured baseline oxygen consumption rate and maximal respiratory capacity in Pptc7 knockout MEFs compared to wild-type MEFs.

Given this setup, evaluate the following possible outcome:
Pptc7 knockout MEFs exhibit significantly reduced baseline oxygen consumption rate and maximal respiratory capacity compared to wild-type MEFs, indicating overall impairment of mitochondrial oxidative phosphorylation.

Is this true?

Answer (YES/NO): NO